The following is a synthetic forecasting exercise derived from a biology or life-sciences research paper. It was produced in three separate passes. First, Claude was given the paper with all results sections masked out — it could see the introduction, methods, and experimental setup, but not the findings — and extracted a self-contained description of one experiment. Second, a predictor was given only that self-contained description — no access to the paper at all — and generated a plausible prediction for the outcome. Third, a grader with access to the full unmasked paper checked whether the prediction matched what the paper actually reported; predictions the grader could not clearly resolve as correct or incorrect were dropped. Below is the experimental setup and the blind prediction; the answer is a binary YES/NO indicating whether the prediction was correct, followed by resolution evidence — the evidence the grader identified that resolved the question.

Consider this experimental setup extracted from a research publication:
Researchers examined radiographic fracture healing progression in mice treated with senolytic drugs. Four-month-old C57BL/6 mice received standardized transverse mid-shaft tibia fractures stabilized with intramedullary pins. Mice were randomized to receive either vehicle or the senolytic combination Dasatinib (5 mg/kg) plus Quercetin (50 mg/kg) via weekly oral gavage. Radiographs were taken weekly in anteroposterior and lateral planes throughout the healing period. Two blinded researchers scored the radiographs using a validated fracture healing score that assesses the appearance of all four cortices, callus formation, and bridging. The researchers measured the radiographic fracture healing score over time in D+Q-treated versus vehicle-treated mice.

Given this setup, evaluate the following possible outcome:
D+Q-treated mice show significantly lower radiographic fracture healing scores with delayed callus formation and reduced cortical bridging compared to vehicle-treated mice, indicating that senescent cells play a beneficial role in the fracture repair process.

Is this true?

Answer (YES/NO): NO